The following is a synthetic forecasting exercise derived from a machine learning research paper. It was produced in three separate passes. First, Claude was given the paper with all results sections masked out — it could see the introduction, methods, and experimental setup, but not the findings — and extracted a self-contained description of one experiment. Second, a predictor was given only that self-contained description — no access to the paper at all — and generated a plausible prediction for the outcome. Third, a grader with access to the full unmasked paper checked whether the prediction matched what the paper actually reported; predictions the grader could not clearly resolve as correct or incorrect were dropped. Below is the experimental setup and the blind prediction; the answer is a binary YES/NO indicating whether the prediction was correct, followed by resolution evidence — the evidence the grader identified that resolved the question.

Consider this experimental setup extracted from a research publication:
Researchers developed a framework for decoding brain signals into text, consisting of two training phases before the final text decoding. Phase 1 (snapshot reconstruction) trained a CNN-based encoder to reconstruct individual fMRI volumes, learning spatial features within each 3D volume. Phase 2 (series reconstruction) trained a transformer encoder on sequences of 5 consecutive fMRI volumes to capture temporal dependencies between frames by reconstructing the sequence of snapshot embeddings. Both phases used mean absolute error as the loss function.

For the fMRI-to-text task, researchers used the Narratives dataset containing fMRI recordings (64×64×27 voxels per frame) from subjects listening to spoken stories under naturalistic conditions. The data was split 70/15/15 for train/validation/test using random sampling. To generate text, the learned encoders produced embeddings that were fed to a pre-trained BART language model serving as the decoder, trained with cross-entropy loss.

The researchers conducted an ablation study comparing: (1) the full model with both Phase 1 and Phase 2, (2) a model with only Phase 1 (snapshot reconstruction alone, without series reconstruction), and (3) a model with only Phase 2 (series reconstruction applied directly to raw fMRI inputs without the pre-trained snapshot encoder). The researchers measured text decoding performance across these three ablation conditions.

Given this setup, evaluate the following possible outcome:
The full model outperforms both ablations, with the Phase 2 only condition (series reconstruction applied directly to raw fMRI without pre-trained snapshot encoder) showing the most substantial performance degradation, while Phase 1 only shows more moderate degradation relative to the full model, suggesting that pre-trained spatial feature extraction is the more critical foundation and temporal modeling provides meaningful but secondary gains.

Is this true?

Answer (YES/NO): NO